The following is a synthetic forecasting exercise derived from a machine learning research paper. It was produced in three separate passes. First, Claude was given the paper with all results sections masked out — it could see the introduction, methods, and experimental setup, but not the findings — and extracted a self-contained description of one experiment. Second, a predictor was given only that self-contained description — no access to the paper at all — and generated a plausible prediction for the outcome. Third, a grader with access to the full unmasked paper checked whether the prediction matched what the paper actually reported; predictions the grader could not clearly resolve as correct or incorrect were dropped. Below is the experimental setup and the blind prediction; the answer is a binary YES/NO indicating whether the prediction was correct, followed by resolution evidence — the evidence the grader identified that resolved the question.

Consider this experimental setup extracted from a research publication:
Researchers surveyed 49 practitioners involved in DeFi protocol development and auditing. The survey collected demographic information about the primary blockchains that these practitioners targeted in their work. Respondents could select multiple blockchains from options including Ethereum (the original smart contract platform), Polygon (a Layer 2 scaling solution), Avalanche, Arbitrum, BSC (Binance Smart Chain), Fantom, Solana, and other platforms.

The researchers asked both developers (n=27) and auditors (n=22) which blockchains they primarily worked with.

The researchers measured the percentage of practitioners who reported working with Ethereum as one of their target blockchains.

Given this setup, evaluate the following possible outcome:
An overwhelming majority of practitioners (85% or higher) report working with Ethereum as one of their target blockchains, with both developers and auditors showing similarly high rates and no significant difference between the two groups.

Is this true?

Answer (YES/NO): NO